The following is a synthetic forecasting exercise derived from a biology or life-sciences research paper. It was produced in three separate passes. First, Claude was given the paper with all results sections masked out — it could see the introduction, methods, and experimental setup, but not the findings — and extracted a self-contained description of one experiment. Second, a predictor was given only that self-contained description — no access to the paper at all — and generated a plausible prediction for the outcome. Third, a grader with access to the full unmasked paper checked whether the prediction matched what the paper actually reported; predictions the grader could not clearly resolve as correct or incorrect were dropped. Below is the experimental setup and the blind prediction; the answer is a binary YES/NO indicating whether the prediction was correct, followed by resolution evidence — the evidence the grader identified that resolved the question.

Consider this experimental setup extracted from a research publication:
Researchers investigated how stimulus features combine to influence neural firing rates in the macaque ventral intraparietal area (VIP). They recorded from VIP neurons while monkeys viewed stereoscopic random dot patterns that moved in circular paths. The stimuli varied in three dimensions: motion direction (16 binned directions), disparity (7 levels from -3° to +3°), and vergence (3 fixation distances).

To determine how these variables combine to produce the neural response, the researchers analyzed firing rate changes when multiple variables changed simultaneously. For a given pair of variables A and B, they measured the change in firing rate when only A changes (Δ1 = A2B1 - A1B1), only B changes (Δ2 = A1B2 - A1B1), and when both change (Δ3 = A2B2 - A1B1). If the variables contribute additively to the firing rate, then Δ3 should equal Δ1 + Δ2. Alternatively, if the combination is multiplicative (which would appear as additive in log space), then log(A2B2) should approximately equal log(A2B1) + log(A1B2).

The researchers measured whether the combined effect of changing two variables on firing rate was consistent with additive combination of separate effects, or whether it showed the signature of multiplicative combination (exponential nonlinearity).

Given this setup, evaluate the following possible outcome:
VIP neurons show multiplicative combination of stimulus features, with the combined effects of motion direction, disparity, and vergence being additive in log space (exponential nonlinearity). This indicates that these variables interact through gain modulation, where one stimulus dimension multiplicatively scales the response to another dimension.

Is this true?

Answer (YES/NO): YES